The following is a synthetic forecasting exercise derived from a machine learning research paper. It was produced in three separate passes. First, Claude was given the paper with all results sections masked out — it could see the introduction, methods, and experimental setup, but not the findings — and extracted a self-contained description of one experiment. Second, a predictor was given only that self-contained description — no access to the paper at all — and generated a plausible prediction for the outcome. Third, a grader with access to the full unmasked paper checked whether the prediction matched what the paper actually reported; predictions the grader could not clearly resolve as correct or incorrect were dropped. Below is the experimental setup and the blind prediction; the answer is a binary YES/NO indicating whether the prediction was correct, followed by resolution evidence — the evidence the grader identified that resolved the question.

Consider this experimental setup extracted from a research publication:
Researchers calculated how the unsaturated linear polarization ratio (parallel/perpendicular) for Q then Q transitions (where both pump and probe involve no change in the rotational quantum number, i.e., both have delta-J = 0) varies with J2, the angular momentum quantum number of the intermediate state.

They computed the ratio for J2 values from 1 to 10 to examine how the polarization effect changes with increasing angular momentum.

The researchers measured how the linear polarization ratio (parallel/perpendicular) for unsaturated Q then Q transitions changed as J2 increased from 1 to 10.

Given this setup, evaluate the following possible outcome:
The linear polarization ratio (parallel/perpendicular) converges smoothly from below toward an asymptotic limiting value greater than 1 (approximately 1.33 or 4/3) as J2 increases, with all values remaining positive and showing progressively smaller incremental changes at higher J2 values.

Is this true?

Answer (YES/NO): NO